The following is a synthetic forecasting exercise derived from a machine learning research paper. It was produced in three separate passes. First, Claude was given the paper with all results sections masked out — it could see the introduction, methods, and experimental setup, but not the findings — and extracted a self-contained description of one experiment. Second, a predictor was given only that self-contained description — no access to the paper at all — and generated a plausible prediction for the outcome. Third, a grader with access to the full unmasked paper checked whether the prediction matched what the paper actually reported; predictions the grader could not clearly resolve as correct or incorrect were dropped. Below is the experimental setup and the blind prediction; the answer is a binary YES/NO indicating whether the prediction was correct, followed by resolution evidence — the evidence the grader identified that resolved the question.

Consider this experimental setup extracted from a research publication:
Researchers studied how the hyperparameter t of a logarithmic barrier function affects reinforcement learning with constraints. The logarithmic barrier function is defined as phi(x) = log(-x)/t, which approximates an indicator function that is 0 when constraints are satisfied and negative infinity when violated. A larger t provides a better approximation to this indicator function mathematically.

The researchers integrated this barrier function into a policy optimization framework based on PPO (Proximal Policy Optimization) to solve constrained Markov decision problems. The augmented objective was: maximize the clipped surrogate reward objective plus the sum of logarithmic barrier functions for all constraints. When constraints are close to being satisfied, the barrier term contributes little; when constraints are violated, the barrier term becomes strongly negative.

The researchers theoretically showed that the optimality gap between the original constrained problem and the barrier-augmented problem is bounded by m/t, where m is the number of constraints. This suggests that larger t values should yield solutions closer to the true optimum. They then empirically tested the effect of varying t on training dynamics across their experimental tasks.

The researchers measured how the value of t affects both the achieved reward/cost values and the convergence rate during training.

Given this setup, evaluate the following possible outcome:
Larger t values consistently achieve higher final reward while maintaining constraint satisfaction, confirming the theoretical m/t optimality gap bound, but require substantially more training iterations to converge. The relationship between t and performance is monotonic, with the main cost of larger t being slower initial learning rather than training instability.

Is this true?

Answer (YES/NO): NO